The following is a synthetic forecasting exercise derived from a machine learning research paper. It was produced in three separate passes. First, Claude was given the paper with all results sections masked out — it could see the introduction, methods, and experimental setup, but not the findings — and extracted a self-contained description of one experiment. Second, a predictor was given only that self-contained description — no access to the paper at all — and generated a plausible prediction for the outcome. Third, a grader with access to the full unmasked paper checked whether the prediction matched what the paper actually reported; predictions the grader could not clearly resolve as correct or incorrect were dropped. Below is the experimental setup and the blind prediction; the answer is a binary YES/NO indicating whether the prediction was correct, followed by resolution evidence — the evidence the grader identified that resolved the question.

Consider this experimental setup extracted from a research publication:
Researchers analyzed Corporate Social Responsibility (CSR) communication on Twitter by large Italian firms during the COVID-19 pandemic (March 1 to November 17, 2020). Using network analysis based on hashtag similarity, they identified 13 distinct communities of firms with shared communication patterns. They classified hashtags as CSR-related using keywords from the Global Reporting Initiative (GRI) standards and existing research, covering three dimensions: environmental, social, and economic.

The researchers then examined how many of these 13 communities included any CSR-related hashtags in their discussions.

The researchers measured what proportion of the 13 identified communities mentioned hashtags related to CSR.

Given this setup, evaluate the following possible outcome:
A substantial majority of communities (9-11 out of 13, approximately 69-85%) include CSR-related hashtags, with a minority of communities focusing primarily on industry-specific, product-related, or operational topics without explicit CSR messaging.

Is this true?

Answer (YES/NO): YES